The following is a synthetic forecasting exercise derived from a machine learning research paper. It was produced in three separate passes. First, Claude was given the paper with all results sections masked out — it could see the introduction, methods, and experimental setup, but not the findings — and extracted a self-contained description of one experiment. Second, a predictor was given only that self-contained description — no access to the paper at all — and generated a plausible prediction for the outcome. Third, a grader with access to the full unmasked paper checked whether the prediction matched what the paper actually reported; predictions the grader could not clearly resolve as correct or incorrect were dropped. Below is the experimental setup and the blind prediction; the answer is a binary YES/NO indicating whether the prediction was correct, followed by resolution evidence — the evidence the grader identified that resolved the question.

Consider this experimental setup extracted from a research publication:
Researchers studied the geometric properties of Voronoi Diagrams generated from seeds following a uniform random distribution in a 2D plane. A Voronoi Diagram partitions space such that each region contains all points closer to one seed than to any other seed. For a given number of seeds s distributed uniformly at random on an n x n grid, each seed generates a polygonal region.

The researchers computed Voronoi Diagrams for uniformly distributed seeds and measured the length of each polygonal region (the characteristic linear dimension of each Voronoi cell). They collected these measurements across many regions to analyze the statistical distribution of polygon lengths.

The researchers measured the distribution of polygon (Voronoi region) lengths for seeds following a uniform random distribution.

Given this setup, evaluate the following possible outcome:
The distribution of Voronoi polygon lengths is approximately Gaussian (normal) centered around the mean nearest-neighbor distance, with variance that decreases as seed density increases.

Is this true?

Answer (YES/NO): NO